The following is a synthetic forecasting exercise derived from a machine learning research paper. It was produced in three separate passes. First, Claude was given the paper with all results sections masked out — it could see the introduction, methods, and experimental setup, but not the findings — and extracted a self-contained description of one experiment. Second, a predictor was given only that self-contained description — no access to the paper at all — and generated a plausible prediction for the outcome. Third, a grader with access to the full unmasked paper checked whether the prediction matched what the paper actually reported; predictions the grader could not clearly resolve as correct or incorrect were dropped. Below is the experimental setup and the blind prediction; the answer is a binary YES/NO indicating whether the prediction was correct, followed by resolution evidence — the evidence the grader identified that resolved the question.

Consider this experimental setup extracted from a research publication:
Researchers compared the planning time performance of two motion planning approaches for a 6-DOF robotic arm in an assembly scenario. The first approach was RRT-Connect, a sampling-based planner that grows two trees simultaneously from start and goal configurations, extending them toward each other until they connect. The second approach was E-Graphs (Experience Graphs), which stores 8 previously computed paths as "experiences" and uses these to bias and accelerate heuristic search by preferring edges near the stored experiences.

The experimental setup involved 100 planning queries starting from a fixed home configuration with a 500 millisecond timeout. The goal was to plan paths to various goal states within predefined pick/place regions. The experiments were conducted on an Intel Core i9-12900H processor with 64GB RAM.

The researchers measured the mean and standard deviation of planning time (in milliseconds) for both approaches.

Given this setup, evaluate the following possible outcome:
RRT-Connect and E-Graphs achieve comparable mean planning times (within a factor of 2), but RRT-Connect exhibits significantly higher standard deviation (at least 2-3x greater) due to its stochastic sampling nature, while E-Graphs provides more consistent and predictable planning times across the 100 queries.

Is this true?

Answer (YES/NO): NO